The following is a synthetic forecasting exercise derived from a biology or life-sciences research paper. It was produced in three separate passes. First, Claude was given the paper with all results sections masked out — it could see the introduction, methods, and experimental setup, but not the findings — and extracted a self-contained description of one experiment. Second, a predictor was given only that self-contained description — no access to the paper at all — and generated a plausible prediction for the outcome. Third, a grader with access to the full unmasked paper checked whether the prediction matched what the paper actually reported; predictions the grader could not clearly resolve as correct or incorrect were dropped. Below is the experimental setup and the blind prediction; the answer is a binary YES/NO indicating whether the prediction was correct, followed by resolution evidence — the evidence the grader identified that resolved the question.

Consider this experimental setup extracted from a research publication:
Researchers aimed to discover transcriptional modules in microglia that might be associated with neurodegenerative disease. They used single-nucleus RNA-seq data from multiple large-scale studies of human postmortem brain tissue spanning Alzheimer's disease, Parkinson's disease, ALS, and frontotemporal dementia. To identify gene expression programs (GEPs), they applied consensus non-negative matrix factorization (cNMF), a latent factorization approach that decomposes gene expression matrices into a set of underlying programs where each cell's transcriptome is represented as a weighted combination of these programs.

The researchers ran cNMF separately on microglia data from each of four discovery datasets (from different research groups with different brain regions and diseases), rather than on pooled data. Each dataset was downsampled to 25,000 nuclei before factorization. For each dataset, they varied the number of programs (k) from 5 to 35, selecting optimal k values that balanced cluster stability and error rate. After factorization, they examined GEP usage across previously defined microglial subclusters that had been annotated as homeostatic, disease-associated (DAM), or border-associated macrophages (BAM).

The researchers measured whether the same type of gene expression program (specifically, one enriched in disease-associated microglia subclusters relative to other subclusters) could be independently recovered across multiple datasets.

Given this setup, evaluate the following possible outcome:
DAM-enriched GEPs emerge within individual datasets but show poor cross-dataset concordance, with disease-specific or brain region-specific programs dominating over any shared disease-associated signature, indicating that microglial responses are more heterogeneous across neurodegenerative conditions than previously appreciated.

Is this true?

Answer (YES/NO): NO